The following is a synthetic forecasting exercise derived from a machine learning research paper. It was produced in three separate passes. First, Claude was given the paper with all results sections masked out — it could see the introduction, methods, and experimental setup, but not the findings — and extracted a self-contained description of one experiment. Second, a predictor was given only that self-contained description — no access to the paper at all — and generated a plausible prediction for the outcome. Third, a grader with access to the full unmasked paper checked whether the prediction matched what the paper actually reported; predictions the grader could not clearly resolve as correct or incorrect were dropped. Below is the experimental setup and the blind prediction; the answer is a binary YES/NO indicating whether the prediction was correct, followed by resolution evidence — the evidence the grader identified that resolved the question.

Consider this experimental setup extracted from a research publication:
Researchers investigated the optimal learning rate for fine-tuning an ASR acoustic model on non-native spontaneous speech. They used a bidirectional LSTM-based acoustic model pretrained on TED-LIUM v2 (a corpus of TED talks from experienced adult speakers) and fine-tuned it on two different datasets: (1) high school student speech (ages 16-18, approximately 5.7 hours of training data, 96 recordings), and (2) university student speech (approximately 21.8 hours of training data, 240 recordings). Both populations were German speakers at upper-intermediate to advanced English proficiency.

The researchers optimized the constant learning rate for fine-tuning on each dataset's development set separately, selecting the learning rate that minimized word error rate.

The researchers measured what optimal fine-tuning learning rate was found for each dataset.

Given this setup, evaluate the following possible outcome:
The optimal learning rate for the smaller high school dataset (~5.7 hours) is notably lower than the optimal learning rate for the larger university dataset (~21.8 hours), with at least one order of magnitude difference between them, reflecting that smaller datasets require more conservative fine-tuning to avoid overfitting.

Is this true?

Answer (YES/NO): NO